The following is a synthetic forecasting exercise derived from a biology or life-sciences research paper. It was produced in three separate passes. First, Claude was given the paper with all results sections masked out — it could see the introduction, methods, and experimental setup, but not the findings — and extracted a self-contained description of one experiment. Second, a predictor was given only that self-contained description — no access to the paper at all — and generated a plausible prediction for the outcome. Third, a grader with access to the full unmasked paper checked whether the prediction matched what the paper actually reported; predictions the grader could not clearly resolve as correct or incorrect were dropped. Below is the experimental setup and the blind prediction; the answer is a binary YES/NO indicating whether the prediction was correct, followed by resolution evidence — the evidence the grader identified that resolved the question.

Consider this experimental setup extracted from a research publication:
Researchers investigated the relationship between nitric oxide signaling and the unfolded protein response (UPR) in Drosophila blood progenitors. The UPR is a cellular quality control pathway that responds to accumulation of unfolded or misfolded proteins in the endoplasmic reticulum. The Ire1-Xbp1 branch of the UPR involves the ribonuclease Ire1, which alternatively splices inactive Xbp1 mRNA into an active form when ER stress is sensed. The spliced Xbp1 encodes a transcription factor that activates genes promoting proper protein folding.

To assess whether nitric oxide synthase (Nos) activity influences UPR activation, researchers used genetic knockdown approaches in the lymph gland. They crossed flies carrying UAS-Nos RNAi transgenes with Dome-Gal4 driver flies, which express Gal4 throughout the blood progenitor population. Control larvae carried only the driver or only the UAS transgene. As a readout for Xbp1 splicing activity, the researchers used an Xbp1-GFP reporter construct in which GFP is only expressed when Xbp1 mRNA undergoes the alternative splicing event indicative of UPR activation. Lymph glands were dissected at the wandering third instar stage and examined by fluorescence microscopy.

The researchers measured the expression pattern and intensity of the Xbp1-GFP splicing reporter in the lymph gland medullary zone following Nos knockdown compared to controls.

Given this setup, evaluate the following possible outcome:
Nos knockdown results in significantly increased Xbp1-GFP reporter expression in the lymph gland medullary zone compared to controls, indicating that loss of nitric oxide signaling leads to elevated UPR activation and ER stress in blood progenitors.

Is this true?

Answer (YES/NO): NO